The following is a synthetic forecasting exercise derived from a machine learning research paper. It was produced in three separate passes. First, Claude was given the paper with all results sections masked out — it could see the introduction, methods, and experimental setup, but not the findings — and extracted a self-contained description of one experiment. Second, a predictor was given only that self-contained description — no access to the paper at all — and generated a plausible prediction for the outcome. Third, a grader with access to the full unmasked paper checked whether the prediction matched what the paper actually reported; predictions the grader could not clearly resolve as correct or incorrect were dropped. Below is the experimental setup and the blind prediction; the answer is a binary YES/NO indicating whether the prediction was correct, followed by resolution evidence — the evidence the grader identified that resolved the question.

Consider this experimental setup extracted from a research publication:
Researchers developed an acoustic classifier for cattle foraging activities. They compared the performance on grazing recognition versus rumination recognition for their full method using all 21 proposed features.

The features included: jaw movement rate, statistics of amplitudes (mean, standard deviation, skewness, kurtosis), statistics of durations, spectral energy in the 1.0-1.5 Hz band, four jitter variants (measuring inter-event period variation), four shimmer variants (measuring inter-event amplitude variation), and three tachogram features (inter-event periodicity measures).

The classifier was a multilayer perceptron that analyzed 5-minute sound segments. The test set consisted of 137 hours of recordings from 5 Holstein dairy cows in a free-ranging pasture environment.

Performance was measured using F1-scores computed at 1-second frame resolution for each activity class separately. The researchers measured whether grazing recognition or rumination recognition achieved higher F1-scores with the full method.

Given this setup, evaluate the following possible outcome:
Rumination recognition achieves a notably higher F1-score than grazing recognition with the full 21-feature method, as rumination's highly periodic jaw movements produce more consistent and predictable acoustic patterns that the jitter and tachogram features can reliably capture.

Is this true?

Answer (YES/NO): NO